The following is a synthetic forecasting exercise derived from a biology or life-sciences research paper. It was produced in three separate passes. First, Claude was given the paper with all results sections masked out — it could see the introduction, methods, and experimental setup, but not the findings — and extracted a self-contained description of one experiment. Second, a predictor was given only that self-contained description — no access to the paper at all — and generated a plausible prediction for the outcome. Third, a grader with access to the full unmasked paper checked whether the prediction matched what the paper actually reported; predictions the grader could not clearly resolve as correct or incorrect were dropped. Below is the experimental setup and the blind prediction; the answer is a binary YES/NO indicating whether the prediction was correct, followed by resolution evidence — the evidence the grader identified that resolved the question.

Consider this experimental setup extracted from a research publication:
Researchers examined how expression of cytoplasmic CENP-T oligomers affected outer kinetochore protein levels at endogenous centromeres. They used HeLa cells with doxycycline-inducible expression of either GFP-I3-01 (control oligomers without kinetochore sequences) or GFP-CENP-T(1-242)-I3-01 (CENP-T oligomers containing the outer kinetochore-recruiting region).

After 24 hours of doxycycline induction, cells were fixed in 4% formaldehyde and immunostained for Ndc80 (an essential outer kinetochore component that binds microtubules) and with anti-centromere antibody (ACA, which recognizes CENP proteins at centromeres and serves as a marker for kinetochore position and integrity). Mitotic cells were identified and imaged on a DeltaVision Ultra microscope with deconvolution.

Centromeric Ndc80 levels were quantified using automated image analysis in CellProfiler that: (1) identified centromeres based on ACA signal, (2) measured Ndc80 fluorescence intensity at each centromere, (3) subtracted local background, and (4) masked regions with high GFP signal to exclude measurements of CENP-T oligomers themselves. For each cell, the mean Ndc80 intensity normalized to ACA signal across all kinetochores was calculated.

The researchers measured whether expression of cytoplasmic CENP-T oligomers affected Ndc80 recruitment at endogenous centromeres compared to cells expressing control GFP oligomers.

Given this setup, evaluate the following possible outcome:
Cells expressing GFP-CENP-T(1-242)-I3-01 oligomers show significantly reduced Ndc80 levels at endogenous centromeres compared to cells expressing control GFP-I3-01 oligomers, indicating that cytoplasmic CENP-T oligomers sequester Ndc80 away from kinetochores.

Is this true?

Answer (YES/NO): YES